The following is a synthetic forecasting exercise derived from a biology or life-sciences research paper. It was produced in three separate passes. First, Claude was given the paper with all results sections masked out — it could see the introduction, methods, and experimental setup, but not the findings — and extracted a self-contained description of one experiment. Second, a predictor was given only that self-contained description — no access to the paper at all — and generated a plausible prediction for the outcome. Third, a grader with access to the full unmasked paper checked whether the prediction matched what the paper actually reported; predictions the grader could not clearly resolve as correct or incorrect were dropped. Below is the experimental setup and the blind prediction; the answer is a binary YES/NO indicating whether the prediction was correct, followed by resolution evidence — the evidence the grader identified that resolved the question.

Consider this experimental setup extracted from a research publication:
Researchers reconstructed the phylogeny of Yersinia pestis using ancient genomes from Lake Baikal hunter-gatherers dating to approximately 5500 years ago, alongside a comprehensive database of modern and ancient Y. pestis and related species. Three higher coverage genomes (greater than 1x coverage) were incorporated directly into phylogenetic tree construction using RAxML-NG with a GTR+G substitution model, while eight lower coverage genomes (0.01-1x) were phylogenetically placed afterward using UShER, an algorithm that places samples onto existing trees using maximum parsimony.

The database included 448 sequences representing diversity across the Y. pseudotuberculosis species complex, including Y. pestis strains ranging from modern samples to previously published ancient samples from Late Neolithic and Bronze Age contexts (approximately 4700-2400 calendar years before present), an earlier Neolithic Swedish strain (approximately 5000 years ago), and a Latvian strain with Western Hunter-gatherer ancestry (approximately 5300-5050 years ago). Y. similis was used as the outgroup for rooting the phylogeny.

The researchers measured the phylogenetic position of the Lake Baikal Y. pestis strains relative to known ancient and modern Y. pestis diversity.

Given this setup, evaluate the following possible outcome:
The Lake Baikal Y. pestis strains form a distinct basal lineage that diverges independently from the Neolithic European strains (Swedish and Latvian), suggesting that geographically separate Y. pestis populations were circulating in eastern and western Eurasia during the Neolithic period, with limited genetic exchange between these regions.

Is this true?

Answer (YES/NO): NO